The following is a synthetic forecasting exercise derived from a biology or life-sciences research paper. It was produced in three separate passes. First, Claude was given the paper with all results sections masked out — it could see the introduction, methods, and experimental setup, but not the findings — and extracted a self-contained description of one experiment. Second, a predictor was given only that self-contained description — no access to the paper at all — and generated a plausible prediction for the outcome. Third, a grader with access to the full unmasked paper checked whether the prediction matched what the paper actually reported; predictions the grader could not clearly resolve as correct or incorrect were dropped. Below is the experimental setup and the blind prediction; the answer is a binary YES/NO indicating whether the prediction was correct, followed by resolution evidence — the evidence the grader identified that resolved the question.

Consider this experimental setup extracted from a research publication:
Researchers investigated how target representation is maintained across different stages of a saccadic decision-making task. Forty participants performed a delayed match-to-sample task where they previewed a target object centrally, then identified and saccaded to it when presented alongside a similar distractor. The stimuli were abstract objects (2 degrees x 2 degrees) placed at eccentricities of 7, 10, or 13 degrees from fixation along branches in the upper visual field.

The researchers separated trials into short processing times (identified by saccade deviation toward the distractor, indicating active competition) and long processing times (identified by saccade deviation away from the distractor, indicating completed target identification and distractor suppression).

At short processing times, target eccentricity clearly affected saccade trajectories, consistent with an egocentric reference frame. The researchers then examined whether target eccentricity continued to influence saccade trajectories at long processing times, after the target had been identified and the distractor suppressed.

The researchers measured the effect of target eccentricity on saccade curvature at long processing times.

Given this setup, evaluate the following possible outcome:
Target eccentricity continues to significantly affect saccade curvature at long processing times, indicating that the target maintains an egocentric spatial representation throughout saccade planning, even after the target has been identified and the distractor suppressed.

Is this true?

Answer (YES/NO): NO